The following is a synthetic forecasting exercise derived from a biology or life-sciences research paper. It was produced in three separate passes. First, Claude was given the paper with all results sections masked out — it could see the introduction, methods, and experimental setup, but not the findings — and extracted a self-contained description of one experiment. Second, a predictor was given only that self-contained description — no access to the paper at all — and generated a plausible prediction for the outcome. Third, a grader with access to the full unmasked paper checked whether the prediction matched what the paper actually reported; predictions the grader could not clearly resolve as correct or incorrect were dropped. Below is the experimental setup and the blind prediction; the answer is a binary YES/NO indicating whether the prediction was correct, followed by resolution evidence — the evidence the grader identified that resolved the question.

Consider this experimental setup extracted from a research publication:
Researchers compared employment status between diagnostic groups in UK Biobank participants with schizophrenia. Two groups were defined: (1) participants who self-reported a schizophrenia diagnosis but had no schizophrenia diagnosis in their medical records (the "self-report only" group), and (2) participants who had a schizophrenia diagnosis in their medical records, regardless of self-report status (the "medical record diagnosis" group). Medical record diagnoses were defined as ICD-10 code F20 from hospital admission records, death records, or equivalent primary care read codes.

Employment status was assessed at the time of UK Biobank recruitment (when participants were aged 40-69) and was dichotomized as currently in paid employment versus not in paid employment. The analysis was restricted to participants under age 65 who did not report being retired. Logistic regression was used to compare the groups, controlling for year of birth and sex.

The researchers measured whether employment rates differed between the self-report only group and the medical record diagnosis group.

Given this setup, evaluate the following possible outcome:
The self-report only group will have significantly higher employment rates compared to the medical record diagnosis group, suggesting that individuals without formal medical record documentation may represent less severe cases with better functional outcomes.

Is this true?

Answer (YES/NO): YES